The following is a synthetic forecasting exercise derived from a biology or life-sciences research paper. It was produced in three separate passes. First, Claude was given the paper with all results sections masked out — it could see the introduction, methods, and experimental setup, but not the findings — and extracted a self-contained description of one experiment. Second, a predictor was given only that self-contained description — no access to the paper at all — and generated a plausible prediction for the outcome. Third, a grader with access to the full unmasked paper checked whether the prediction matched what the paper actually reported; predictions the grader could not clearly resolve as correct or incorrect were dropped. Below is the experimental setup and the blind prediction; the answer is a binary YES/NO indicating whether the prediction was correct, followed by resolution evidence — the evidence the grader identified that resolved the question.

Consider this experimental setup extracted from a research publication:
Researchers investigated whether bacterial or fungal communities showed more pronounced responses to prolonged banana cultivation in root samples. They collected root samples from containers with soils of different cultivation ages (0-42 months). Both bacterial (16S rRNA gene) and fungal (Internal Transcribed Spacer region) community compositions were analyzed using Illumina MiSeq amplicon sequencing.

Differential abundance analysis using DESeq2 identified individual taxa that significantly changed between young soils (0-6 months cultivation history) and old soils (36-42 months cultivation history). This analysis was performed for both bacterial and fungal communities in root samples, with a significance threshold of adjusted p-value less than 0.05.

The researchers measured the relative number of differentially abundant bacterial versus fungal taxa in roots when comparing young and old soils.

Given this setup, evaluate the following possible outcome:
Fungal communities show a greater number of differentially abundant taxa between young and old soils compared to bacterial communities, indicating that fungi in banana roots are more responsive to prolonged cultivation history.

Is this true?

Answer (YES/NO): NO